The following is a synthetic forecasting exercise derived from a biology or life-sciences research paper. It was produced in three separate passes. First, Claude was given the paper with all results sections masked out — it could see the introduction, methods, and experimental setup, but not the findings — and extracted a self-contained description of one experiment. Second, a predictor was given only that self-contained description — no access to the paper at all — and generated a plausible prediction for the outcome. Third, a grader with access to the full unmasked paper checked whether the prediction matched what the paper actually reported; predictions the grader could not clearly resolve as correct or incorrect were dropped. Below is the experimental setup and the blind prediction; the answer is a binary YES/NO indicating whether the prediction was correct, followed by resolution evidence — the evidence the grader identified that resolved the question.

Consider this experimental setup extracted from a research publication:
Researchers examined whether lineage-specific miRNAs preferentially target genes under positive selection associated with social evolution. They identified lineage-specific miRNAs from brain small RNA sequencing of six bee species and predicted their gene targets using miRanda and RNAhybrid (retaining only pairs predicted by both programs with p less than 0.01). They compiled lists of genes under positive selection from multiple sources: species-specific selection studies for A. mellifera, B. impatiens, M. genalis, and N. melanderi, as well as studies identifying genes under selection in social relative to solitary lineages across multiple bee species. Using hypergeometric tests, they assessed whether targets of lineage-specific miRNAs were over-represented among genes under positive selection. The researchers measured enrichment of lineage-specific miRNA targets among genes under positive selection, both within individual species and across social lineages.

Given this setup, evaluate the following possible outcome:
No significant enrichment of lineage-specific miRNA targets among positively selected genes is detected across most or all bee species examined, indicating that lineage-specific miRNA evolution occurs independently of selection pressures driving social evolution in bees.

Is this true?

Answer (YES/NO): YES